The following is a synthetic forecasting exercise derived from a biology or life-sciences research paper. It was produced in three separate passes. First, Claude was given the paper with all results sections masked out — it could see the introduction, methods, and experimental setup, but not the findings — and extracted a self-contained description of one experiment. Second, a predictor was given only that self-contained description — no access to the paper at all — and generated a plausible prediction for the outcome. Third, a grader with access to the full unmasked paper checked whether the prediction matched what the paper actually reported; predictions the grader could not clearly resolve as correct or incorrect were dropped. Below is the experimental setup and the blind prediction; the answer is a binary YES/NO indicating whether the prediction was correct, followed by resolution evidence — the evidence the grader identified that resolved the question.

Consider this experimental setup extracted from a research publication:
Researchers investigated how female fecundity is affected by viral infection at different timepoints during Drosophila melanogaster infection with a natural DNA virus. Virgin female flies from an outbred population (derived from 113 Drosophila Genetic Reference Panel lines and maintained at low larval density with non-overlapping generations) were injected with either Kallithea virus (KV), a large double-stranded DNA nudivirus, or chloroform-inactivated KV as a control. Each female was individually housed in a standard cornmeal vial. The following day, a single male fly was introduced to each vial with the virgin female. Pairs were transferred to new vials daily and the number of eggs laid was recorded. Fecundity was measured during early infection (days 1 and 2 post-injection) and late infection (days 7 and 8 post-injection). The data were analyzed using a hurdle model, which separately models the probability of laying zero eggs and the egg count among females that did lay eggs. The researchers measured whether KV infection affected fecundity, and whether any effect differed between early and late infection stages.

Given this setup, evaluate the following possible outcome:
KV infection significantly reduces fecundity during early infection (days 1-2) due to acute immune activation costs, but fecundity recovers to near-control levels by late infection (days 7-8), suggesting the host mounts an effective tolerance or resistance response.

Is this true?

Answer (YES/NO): NO